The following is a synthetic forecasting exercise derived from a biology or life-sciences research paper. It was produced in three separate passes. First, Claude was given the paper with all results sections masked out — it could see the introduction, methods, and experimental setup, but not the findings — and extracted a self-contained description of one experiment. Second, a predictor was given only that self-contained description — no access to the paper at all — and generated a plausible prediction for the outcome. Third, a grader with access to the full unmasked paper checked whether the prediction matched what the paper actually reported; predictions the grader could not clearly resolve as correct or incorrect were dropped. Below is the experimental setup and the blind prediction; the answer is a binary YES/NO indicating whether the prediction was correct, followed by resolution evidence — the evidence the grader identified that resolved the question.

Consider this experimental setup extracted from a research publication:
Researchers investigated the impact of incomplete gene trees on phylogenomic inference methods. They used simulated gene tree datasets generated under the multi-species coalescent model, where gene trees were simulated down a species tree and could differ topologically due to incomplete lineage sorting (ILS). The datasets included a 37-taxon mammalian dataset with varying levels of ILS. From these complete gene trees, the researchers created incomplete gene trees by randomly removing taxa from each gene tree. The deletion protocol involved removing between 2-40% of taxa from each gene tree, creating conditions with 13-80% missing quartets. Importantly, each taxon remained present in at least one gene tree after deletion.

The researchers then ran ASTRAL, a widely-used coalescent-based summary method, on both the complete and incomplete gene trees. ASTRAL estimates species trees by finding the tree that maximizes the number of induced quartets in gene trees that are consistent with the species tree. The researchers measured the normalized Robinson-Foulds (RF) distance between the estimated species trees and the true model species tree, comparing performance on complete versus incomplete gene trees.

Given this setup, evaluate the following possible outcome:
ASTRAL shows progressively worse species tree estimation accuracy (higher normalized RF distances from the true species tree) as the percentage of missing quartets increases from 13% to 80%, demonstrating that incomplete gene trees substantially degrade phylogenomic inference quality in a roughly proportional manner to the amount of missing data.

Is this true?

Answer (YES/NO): YES